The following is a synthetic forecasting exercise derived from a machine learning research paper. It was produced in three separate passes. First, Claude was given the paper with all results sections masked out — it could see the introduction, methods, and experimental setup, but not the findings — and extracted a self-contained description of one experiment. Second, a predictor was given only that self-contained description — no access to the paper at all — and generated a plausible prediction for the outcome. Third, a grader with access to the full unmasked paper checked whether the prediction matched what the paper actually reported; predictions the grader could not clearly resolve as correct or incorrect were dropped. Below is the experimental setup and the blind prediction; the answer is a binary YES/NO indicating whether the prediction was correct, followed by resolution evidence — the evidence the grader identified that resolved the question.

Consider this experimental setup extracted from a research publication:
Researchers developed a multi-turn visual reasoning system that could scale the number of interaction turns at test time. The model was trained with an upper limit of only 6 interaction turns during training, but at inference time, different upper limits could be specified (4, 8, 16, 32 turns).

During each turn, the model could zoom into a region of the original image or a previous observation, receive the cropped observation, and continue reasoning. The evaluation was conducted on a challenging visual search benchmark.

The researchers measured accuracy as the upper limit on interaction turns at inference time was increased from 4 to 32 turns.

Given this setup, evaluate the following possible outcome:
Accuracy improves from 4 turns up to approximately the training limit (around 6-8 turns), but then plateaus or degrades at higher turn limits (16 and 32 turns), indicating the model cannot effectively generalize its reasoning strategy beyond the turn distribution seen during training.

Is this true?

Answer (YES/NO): NO